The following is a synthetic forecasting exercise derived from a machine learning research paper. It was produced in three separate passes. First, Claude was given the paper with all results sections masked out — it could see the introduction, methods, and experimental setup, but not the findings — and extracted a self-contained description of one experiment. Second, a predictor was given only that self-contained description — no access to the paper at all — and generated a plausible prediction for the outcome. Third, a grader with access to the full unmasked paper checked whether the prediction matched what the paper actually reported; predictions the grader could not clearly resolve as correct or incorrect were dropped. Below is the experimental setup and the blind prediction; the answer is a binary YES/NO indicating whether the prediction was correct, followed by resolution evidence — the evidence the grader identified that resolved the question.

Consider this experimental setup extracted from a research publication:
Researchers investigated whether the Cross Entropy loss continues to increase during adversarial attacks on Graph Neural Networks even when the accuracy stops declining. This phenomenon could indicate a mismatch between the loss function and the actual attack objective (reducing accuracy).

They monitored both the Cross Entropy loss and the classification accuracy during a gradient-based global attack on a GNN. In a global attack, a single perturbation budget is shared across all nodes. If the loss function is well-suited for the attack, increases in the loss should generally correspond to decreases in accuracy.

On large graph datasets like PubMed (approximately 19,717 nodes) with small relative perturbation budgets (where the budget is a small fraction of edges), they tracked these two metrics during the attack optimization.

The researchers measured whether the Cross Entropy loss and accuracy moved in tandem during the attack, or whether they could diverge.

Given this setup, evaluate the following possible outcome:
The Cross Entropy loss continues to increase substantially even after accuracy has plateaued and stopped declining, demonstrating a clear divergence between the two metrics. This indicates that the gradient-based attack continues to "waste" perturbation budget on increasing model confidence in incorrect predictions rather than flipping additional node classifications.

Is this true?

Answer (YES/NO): YES